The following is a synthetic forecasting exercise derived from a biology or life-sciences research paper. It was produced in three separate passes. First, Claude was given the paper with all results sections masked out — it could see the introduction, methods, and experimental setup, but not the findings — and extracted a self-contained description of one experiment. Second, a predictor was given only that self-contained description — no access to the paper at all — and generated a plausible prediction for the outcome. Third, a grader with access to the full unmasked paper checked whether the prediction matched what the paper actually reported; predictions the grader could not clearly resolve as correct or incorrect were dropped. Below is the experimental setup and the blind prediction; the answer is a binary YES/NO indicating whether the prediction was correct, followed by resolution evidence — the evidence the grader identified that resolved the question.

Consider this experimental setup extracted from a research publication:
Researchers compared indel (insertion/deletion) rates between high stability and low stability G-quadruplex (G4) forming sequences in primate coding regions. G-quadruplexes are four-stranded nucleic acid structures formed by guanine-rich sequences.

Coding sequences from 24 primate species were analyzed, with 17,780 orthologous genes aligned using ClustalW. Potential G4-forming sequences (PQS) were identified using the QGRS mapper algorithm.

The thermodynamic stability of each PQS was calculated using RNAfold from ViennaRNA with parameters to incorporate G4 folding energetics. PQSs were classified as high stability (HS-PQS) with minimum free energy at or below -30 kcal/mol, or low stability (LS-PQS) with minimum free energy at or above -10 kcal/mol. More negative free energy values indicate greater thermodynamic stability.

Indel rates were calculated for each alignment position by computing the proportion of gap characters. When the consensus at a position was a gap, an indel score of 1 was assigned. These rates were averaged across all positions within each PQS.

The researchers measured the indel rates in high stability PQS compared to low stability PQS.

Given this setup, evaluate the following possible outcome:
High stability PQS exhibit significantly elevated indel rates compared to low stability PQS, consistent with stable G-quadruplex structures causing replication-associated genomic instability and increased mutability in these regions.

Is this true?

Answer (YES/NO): YES